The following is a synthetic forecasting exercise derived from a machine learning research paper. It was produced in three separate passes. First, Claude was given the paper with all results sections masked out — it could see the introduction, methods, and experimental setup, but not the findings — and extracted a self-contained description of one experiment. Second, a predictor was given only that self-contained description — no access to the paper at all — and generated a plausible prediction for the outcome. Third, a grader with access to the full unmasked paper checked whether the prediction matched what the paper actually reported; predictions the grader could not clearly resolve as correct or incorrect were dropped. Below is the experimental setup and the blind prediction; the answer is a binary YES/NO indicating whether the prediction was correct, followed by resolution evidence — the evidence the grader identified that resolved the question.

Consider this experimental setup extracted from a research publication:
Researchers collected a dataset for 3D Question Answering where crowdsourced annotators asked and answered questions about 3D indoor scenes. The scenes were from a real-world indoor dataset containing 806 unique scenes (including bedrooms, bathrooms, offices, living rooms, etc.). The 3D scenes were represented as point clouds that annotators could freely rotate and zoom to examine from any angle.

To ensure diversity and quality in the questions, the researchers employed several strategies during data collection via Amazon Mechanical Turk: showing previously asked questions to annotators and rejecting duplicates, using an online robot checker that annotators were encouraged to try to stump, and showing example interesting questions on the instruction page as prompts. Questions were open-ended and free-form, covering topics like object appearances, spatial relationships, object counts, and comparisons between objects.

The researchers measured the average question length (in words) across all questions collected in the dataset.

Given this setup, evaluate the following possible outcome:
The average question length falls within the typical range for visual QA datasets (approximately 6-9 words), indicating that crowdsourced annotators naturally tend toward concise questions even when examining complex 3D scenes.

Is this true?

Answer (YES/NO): NO